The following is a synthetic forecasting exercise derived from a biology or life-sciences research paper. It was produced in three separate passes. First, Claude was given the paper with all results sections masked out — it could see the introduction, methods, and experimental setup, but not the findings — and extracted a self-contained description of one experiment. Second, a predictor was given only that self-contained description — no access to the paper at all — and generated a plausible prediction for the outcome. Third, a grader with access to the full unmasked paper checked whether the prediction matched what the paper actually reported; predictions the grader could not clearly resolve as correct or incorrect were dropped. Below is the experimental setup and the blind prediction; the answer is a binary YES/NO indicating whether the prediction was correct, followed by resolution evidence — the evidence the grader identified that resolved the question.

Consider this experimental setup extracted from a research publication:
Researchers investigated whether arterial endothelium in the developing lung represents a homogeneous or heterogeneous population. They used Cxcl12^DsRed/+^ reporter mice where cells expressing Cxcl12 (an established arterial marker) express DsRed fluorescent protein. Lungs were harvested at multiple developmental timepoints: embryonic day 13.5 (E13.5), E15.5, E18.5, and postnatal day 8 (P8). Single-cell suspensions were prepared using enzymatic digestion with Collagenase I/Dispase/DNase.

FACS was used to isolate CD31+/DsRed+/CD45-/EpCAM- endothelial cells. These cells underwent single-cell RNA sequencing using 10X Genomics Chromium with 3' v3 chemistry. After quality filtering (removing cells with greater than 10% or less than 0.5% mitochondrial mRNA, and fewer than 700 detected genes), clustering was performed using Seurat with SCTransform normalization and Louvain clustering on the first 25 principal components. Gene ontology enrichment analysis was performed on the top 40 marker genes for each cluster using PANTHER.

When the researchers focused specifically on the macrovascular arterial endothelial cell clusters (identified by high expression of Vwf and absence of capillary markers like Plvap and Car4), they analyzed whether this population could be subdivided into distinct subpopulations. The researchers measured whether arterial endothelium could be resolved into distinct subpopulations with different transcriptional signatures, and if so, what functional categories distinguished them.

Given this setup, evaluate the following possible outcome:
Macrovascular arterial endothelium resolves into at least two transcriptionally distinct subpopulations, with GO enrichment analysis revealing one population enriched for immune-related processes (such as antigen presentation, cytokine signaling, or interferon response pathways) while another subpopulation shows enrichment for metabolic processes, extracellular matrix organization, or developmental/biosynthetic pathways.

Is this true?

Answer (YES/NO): NO